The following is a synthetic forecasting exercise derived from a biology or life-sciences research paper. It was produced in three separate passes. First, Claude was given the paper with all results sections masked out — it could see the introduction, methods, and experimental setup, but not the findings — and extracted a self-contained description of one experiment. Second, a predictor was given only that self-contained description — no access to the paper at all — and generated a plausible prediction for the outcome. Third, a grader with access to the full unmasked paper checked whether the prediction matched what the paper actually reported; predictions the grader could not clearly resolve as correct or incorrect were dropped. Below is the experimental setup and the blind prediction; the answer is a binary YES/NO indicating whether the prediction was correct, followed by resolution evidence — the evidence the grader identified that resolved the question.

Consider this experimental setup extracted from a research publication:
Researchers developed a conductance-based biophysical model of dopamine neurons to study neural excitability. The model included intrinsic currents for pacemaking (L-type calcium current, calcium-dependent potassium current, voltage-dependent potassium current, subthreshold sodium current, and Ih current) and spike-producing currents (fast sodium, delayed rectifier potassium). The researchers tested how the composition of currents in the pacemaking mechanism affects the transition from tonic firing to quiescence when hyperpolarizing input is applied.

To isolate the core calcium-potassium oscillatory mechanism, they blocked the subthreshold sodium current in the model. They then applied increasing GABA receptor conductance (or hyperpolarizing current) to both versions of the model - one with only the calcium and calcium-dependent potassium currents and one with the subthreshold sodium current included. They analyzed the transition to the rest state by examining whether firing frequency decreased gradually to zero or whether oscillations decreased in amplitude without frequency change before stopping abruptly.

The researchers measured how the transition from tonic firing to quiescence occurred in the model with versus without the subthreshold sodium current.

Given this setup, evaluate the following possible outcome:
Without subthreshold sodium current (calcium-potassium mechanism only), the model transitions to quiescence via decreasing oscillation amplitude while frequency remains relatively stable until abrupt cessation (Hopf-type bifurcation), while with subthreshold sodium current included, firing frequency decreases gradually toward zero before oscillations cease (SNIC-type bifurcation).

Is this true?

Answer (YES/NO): YES